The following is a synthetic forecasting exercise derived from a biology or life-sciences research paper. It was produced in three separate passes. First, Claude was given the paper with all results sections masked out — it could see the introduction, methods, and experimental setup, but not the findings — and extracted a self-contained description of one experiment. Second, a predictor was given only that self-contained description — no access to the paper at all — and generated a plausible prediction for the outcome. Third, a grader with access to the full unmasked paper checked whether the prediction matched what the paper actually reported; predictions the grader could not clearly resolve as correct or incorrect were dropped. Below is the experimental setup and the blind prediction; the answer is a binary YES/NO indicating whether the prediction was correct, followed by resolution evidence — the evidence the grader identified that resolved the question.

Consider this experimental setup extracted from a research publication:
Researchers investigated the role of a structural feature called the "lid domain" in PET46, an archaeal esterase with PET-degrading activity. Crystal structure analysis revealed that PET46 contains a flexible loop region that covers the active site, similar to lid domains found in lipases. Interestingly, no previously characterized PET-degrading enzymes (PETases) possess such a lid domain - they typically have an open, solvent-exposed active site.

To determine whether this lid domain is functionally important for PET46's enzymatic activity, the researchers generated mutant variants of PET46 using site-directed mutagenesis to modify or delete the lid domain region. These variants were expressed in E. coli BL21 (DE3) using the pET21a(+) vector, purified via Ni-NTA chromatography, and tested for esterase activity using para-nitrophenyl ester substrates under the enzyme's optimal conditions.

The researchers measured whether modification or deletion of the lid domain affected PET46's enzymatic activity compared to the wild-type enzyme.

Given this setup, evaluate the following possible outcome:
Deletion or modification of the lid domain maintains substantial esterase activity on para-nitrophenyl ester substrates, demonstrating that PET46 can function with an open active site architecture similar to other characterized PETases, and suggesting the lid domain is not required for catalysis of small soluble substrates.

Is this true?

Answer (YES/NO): NO